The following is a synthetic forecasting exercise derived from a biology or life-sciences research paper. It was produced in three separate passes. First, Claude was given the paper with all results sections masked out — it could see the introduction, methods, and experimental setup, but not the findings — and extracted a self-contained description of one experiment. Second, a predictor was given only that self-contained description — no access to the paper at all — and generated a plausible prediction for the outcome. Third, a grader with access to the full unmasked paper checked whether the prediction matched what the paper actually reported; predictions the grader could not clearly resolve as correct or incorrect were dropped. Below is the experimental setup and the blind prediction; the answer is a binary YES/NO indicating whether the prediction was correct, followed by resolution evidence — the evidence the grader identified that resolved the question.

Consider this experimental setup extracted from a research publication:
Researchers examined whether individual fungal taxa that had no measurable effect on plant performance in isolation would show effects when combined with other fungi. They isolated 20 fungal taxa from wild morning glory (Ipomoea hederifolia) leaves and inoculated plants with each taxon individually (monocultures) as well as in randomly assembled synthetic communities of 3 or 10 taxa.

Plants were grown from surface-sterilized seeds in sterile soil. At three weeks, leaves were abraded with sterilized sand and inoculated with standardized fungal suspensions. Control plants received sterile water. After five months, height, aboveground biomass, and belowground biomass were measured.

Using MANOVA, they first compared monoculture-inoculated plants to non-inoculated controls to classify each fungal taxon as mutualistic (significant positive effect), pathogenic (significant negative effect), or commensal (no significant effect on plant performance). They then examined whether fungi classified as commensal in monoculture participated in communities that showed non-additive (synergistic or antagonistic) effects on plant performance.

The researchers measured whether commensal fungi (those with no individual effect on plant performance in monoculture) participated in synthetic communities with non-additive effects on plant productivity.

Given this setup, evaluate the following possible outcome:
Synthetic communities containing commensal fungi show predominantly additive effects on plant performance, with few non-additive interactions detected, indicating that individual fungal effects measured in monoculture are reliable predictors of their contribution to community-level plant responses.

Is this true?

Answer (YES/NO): NO